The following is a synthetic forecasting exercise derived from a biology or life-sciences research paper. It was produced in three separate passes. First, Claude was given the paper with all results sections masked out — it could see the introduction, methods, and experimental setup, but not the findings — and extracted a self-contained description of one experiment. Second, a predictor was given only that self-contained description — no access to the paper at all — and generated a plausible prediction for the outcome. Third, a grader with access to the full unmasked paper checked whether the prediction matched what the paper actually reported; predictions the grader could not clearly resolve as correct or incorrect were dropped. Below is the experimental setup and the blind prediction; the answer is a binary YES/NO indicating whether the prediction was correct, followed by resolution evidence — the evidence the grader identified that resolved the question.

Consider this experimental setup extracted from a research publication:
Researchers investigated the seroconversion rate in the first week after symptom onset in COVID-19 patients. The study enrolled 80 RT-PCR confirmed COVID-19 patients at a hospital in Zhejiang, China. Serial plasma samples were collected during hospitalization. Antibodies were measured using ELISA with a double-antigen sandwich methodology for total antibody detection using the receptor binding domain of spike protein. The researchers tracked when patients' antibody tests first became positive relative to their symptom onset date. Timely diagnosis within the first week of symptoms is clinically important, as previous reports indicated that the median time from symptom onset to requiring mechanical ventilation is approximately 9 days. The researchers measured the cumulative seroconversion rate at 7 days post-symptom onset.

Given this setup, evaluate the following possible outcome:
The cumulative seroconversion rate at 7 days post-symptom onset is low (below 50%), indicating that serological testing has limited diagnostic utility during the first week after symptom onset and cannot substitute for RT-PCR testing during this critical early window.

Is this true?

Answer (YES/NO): NO